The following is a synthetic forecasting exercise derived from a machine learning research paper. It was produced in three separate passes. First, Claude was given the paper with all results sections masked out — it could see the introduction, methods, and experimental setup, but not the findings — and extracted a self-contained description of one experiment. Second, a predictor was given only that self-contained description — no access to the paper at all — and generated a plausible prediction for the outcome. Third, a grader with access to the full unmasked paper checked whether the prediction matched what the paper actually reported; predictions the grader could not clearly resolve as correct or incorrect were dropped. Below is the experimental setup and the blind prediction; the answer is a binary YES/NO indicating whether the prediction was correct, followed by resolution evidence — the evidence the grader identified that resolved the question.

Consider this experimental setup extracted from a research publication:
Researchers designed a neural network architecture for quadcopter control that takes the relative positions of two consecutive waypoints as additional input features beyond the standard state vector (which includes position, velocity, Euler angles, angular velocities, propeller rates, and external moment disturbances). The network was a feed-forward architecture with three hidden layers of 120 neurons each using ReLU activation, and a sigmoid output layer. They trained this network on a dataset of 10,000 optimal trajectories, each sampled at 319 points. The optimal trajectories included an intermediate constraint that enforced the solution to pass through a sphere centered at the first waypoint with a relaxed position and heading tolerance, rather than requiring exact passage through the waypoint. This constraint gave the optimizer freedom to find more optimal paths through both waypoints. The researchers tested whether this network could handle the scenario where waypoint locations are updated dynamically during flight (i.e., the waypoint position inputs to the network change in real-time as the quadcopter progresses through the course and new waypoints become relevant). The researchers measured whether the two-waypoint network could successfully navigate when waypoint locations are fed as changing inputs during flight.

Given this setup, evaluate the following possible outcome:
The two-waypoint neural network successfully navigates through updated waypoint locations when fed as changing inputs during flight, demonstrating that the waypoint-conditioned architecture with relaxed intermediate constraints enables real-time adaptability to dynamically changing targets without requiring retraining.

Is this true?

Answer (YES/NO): YES